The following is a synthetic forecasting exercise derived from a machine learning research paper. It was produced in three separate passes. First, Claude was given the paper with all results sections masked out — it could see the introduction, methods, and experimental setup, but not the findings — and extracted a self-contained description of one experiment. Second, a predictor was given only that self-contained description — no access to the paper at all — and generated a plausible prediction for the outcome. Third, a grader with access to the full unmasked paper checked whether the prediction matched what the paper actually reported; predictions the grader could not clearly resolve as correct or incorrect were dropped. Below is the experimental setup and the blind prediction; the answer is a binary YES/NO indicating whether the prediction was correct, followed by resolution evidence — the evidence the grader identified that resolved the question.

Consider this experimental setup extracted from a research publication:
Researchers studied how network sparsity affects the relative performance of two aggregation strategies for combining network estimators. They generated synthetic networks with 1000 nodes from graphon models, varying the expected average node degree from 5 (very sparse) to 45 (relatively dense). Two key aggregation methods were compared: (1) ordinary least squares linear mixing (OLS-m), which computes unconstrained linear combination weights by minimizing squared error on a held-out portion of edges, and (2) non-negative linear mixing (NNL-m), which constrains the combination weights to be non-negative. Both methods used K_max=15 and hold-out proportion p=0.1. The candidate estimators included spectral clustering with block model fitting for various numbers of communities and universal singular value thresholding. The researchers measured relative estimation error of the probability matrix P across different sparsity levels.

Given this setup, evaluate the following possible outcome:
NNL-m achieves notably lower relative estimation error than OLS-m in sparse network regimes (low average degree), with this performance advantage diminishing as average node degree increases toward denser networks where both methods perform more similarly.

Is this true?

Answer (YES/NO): YES